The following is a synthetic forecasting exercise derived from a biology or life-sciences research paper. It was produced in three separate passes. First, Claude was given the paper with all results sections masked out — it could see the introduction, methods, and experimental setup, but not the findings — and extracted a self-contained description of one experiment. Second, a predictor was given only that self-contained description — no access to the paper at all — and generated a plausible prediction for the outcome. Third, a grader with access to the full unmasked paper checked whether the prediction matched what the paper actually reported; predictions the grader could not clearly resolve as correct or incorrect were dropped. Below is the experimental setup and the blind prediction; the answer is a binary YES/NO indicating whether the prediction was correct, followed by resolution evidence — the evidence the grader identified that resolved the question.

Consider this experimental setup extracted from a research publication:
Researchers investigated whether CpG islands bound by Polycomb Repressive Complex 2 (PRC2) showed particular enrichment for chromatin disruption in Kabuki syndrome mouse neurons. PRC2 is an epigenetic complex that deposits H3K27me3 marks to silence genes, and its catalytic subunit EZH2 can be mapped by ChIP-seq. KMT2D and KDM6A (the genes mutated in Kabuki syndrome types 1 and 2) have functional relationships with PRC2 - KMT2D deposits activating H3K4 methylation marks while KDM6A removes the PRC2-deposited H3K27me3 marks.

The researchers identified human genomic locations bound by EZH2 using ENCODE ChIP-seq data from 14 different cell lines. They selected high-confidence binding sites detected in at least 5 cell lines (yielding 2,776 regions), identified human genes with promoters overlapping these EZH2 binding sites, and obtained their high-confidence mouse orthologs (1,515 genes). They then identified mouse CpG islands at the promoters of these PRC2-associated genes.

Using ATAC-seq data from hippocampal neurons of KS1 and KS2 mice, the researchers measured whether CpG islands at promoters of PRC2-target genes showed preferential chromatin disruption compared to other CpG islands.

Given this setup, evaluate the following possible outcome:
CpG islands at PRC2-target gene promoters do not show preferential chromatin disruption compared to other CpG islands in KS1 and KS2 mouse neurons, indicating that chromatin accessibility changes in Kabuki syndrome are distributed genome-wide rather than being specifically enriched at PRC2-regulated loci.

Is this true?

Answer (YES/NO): NO